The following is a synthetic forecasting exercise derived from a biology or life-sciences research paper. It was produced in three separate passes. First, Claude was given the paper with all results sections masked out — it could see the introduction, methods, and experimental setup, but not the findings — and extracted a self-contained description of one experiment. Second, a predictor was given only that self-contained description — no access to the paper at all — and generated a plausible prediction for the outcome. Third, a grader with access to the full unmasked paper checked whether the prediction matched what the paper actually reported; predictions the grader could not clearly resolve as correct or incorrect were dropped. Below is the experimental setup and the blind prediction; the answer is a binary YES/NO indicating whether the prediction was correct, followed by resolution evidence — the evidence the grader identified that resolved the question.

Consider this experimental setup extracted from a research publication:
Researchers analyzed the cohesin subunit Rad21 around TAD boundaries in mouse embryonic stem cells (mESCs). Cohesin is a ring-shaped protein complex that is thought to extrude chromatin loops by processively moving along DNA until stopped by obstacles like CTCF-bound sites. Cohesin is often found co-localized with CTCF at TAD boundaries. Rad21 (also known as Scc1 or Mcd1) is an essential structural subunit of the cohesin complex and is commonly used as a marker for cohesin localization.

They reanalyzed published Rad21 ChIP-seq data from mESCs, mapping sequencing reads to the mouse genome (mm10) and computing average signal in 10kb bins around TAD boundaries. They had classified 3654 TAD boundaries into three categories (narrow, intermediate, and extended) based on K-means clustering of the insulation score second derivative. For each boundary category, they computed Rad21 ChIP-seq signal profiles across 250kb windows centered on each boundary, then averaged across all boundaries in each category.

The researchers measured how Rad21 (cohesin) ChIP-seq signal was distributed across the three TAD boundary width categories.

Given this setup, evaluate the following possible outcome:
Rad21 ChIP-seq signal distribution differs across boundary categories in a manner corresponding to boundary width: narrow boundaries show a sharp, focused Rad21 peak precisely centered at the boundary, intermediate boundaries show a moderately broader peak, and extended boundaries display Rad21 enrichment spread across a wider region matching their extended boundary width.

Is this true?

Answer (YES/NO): YES